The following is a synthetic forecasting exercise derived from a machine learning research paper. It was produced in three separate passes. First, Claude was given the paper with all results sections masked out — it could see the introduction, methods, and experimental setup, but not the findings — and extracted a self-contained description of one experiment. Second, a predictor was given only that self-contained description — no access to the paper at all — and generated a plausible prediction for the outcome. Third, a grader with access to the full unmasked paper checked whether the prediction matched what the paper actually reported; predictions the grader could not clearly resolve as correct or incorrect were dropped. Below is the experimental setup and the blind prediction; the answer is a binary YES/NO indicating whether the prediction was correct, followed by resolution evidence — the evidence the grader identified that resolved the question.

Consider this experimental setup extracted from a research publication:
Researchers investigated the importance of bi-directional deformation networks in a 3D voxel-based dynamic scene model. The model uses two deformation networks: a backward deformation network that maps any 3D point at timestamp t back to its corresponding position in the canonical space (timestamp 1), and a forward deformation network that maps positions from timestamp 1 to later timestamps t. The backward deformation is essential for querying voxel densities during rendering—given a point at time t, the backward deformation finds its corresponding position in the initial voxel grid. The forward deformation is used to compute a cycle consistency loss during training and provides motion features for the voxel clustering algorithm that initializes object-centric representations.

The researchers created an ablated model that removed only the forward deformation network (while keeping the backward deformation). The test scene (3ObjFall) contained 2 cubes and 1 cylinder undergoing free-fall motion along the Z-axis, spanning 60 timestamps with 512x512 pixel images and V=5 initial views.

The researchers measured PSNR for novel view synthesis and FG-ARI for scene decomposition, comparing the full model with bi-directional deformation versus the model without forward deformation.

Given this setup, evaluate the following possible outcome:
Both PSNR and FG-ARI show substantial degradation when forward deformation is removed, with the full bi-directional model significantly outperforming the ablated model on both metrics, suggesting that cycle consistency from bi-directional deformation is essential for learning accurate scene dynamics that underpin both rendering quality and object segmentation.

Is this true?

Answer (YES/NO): NO